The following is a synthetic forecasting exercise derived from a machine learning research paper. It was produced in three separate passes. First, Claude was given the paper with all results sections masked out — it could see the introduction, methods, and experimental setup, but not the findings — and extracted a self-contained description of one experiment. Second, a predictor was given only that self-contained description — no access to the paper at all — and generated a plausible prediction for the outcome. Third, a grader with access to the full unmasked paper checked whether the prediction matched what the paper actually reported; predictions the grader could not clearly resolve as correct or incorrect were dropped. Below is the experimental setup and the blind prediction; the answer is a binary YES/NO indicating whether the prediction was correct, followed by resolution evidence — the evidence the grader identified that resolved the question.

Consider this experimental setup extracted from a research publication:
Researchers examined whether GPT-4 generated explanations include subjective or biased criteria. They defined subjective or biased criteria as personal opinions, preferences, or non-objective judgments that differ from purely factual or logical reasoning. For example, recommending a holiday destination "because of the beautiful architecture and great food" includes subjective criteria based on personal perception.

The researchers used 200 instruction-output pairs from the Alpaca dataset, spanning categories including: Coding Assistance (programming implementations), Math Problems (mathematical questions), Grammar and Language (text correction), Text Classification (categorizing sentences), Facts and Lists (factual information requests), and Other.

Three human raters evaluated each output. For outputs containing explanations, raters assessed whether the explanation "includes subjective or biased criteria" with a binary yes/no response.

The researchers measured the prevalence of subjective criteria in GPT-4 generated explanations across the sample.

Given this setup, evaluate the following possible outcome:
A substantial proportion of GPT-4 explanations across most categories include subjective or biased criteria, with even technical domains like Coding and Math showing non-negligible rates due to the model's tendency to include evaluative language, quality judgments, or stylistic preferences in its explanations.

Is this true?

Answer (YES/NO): NO